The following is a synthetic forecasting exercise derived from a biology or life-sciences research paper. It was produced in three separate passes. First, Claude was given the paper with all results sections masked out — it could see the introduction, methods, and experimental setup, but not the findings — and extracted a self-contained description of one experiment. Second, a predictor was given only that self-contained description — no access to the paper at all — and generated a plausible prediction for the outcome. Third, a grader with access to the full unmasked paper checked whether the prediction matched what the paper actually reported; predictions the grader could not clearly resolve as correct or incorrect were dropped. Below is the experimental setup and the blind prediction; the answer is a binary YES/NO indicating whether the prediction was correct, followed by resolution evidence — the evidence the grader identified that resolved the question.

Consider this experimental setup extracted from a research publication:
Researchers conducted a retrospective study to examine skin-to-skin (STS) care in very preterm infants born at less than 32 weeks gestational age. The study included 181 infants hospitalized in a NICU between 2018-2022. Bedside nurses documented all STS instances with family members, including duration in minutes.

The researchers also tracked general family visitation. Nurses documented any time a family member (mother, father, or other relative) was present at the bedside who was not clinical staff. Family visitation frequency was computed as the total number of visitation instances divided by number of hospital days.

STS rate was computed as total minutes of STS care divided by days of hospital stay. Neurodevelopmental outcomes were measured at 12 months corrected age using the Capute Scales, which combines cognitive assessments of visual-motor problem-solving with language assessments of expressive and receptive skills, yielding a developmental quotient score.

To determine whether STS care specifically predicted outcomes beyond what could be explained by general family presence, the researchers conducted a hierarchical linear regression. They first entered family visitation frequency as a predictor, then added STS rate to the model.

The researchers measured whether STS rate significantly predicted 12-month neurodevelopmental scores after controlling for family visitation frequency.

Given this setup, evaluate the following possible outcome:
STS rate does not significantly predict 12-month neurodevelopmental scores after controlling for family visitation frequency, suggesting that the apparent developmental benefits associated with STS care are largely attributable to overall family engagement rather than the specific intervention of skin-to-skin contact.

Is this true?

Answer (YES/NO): NO